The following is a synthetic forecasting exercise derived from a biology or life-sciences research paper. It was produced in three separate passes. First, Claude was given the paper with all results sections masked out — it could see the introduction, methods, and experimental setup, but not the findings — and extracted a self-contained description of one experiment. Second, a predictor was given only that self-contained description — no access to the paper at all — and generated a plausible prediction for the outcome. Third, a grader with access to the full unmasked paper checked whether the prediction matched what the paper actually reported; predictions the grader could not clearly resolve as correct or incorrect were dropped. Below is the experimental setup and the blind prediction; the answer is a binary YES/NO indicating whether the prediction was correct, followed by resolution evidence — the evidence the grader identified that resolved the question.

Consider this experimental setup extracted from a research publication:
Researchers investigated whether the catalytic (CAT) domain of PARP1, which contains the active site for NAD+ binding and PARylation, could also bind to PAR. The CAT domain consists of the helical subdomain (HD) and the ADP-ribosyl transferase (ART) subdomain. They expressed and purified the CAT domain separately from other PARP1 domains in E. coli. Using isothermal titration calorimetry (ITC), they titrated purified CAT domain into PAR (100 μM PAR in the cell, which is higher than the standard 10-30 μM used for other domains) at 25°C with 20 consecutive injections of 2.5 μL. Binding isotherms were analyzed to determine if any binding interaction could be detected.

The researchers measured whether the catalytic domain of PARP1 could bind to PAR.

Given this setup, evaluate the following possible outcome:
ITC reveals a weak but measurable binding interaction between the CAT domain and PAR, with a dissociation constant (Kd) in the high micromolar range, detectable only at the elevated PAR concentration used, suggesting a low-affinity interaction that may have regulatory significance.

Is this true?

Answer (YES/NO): YES